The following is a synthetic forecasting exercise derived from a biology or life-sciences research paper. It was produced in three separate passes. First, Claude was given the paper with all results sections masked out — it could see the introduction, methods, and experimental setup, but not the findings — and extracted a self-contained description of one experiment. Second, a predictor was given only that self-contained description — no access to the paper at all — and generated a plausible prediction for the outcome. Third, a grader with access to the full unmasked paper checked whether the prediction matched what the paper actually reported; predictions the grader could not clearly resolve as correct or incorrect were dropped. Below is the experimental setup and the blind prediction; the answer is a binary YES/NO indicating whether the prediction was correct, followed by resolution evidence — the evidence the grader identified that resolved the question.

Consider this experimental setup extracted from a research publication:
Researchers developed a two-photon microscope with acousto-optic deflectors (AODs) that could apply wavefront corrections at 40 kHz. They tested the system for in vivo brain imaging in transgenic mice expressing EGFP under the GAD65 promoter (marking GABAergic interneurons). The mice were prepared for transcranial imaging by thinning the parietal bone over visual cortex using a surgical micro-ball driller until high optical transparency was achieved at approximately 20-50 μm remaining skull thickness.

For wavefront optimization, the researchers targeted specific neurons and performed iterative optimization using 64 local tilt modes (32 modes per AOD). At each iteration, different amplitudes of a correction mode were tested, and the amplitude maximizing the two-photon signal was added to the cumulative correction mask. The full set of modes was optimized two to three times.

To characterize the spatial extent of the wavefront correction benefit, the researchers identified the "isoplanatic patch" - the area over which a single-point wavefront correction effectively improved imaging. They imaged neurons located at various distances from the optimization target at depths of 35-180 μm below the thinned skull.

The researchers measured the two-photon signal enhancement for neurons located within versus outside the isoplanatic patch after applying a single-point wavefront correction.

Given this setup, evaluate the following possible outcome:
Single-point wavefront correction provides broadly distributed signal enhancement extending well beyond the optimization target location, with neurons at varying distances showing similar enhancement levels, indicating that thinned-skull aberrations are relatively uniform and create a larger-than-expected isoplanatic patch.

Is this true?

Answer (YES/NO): NO